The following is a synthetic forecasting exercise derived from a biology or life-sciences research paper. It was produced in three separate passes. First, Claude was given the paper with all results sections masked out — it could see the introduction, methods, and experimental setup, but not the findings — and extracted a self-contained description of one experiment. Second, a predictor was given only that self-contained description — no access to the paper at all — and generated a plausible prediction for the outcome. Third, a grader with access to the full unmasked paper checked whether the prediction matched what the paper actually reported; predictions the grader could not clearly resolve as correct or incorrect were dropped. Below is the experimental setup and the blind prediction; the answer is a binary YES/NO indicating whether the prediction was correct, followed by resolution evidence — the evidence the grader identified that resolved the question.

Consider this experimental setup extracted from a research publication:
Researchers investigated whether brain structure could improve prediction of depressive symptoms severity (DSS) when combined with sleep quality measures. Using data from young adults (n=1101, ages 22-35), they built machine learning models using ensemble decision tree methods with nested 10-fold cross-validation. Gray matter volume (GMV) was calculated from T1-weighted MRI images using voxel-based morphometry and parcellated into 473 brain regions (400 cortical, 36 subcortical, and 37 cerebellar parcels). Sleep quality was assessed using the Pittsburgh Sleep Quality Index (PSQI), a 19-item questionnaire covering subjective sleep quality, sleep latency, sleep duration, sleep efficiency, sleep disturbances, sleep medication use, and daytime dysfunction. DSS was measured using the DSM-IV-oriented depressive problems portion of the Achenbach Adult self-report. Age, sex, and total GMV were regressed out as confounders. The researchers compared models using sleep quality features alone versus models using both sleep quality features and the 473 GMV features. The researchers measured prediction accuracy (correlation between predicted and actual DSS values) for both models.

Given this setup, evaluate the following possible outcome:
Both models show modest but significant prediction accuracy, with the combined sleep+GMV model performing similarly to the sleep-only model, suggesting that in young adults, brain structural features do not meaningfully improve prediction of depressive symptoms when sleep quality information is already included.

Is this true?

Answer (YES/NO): YES